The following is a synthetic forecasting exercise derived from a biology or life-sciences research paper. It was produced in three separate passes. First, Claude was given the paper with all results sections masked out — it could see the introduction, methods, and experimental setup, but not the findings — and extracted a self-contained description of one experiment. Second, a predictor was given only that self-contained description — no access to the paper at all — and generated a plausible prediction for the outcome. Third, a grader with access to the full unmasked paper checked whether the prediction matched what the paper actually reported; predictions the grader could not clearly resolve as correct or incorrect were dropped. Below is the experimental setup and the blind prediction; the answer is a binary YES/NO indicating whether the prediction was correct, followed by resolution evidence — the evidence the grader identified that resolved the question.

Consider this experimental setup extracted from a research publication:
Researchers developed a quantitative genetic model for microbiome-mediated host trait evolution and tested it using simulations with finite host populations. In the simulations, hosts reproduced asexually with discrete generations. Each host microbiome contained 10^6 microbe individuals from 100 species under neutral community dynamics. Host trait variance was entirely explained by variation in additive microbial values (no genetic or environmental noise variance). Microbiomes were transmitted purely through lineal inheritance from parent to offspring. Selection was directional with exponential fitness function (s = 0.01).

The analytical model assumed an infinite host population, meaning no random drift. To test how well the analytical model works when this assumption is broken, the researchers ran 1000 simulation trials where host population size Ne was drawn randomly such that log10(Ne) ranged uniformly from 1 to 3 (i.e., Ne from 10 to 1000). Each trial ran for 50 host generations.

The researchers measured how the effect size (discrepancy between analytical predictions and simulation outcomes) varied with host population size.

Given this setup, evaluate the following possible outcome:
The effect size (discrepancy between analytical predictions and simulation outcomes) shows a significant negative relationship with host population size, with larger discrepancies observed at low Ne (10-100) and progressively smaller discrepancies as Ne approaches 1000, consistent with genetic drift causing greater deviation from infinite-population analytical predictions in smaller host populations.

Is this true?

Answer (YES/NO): YES